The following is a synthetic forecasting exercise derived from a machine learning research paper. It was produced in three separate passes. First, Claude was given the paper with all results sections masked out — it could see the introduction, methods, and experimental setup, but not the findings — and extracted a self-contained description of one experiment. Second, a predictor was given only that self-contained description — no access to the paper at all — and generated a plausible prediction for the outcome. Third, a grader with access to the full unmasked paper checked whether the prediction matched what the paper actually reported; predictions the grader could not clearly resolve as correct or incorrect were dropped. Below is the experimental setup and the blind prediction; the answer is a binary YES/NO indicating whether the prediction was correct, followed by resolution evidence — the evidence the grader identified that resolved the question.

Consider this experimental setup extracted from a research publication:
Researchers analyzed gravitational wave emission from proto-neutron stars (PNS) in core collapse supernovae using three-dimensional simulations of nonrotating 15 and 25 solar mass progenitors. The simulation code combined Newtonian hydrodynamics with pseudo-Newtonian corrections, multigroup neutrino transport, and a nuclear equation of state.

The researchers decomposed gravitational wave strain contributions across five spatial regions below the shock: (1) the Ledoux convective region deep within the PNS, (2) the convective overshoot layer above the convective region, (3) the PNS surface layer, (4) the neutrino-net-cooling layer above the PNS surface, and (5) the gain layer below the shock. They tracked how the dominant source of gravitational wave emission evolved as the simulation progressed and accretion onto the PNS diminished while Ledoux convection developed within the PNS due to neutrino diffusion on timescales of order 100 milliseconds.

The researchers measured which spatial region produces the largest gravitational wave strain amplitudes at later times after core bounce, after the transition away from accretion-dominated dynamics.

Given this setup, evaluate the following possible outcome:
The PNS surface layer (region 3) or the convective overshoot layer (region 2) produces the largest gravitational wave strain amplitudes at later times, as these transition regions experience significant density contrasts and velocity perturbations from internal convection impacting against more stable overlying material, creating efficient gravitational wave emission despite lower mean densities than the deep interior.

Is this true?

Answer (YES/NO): YES